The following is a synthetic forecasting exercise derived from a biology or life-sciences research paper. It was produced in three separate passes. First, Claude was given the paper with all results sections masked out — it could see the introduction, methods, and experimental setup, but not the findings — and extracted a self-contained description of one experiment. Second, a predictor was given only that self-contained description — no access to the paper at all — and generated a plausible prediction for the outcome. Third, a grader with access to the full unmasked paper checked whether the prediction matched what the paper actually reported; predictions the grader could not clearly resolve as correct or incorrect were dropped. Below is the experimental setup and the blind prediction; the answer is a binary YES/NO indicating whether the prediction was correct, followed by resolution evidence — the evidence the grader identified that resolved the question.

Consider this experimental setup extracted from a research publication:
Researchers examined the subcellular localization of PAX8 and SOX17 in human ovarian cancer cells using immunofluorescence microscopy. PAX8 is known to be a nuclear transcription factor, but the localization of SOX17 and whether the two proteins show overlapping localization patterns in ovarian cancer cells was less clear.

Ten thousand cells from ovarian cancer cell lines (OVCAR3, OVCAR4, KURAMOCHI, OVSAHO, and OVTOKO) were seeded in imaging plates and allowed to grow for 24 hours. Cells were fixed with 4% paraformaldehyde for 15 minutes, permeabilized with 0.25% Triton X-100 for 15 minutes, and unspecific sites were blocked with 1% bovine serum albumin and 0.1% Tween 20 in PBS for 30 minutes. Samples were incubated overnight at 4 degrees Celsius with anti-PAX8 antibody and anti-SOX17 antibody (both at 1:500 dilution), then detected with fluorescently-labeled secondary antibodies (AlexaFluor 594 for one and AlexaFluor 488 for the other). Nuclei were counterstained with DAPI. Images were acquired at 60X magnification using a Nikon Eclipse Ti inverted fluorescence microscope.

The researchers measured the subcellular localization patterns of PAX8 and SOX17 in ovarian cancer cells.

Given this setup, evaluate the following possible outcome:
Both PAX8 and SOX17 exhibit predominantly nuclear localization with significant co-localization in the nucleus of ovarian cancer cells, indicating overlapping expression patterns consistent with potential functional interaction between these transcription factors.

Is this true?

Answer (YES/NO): YES